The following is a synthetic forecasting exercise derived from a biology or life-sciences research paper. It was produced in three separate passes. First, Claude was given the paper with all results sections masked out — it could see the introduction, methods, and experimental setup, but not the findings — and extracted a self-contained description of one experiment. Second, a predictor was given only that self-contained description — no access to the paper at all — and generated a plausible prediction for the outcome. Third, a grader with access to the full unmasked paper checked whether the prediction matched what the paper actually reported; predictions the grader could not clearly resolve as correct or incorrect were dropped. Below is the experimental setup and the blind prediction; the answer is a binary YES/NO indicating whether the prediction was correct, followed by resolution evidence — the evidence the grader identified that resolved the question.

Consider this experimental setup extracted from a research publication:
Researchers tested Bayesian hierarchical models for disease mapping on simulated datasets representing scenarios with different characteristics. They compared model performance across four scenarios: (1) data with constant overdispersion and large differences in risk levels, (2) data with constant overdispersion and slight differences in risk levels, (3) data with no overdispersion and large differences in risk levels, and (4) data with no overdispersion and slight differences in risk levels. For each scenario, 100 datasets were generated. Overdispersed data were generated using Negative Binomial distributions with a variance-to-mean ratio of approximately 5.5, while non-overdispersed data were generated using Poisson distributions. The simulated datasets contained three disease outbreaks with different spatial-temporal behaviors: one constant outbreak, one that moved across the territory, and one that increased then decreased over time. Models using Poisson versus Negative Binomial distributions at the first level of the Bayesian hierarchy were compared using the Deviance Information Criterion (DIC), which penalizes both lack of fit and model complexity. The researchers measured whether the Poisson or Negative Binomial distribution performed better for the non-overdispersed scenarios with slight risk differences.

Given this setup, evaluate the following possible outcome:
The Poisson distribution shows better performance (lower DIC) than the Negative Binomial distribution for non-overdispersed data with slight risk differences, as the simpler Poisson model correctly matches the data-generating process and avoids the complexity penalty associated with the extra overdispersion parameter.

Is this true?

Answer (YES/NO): YES